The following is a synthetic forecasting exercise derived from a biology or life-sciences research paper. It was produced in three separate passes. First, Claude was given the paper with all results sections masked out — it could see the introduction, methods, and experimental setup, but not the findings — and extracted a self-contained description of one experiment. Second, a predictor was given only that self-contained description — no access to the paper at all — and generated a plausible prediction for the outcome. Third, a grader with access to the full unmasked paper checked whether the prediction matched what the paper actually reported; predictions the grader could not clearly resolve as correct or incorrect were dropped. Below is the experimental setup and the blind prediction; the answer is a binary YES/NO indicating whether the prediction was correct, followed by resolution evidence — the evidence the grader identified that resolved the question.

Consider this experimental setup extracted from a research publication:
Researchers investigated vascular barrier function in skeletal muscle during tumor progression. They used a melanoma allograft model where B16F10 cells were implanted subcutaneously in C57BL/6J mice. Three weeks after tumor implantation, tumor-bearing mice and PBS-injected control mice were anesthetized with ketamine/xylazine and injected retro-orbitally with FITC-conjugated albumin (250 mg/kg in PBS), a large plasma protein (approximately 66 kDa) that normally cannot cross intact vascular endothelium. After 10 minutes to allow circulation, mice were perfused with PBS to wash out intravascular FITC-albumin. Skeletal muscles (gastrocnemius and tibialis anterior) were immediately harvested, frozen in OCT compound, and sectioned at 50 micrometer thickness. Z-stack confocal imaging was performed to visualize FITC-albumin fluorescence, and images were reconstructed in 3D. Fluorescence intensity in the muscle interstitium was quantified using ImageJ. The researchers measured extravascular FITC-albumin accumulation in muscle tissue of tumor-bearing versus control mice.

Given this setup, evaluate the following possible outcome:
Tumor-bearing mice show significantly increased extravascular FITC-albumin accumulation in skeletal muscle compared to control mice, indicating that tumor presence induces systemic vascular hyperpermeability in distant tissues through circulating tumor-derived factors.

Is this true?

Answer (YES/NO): YES